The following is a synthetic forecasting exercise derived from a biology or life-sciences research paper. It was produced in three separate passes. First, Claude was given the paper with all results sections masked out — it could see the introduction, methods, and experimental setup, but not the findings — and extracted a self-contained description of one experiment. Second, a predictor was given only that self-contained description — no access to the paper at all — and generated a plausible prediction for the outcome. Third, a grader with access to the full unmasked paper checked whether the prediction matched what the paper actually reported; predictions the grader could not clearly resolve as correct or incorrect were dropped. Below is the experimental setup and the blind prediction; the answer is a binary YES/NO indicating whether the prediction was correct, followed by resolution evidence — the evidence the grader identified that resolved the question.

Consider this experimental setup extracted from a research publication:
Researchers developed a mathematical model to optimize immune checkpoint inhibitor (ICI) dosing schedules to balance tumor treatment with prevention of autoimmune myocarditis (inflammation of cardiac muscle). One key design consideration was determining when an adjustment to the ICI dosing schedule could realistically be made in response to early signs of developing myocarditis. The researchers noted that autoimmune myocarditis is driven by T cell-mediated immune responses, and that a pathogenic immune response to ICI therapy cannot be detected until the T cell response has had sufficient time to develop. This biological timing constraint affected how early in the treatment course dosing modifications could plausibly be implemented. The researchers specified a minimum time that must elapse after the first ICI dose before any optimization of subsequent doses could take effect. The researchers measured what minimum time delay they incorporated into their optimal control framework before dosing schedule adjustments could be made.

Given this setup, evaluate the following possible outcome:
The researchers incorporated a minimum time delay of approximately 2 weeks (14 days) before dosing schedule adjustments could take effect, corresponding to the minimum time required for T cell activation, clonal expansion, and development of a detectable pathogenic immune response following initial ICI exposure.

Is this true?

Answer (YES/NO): NO